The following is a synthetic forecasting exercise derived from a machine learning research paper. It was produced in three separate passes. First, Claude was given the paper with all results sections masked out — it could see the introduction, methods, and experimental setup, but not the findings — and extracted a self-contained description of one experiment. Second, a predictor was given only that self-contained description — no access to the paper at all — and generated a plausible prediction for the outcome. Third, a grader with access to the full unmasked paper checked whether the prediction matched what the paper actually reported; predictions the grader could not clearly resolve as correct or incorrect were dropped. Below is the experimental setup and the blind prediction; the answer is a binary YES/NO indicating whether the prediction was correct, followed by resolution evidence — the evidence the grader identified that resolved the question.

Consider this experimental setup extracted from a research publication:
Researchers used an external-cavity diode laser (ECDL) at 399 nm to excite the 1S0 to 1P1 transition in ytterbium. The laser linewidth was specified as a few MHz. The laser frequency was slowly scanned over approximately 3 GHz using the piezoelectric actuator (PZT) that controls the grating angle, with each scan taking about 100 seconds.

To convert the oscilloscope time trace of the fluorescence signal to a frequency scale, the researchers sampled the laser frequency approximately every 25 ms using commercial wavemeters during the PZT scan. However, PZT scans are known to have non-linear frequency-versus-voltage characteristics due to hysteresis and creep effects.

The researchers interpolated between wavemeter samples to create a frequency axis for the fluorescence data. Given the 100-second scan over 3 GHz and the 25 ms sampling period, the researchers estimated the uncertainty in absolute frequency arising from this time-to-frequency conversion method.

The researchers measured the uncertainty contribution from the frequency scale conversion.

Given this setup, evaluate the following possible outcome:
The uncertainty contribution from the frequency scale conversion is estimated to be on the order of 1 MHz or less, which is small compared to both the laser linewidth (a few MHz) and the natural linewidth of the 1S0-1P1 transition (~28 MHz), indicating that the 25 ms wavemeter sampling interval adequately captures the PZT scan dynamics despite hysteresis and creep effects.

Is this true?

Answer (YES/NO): YES